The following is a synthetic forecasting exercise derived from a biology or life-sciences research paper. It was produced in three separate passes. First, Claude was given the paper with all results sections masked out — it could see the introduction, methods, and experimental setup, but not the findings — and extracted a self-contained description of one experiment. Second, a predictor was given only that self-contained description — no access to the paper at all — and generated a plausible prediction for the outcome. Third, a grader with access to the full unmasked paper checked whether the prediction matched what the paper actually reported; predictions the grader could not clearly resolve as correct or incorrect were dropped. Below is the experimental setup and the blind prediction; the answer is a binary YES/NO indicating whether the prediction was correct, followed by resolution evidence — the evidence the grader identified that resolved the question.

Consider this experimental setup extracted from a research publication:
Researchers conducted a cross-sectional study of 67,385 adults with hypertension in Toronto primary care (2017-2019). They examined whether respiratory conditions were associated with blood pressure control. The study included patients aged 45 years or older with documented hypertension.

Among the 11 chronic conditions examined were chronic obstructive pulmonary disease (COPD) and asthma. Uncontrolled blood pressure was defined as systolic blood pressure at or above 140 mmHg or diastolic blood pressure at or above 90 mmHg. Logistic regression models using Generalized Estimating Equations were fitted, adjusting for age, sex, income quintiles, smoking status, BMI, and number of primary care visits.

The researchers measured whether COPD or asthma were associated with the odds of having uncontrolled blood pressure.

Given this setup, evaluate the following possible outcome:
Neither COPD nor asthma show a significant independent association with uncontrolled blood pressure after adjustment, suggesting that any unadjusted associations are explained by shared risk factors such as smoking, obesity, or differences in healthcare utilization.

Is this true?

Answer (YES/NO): YES